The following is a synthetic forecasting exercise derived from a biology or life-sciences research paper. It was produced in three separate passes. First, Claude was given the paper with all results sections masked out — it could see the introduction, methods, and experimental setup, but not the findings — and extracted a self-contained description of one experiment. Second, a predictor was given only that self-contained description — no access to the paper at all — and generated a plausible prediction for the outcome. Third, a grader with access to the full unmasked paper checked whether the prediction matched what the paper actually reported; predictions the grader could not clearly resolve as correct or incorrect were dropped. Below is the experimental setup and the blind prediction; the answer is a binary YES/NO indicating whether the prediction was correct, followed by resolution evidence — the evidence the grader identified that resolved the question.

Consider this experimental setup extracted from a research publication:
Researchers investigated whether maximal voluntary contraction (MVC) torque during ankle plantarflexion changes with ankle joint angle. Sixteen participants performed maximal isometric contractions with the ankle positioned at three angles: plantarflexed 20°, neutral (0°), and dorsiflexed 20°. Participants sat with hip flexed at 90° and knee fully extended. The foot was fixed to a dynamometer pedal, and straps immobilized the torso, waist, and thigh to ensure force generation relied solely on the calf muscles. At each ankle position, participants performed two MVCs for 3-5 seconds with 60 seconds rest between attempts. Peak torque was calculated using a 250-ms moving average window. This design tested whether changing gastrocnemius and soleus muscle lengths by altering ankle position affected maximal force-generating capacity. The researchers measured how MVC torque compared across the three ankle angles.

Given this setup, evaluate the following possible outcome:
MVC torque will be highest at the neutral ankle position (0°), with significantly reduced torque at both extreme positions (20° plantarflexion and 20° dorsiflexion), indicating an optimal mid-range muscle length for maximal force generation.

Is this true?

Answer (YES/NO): NO